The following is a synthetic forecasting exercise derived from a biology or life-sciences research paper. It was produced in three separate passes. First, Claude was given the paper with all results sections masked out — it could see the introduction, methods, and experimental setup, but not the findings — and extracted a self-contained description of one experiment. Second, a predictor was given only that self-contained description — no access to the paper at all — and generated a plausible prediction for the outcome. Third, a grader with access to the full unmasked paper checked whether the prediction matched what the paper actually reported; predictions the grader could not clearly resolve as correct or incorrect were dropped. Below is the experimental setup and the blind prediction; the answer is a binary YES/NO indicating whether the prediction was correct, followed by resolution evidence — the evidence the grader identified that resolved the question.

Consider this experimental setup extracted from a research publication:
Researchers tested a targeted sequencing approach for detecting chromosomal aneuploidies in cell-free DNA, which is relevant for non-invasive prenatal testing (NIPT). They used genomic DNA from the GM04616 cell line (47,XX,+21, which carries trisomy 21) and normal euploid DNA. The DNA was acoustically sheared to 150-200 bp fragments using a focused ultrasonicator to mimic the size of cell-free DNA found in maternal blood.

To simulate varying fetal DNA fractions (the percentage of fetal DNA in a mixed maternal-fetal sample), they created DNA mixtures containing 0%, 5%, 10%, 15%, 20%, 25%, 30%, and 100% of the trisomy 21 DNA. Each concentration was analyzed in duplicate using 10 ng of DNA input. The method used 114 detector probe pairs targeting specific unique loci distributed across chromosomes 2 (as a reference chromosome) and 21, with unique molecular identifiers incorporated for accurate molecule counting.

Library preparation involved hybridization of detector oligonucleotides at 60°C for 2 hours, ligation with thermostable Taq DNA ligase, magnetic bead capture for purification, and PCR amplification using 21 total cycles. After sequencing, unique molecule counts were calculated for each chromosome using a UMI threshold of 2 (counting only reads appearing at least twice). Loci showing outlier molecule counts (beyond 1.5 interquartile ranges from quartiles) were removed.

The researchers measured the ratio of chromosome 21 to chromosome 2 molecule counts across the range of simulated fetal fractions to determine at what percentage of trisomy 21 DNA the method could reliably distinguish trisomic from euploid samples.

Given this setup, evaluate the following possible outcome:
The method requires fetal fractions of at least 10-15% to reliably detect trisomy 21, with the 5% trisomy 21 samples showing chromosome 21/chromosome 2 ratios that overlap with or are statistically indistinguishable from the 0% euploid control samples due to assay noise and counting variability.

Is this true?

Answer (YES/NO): NO